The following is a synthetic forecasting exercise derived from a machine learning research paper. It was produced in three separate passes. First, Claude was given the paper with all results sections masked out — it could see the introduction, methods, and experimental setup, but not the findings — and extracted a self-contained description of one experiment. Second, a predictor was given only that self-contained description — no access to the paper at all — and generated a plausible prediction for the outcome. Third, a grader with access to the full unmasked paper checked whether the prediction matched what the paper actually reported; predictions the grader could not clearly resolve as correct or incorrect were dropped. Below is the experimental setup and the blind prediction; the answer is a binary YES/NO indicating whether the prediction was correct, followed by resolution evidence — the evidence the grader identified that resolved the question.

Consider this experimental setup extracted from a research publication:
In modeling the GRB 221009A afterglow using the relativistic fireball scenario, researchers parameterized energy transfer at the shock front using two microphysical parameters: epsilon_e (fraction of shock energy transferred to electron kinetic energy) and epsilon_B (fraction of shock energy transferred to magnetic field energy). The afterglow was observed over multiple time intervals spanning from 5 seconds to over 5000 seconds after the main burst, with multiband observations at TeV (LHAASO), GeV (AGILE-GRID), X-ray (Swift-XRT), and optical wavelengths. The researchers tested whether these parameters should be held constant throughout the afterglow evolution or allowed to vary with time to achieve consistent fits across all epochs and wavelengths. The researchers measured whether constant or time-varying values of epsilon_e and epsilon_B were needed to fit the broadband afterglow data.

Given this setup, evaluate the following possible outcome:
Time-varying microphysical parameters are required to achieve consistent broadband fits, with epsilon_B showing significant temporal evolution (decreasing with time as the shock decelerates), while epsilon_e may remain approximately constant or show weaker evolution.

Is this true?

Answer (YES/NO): YES